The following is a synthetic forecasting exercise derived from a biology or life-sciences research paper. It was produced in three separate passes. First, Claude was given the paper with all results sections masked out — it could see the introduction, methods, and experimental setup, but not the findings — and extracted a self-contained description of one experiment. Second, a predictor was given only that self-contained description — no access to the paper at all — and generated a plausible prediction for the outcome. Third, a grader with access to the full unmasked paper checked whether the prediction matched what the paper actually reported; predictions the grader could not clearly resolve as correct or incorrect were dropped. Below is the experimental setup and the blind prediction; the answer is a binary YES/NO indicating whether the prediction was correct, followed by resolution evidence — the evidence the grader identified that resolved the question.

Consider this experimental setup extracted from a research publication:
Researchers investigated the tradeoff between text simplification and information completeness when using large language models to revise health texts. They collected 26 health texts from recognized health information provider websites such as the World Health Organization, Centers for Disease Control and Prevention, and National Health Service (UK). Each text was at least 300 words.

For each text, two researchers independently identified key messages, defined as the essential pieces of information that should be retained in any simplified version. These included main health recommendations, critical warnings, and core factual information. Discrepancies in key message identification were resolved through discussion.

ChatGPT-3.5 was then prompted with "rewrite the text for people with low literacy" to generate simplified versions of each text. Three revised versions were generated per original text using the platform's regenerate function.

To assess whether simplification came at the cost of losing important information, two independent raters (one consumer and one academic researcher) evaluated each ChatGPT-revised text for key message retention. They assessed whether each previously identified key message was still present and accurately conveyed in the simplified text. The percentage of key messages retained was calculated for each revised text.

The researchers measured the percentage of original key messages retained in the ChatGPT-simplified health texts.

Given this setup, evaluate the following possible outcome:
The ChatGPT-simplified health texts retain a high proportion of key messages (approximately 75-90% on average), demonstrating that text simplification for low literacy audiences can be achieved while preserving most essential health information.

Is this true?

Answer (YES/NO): YES